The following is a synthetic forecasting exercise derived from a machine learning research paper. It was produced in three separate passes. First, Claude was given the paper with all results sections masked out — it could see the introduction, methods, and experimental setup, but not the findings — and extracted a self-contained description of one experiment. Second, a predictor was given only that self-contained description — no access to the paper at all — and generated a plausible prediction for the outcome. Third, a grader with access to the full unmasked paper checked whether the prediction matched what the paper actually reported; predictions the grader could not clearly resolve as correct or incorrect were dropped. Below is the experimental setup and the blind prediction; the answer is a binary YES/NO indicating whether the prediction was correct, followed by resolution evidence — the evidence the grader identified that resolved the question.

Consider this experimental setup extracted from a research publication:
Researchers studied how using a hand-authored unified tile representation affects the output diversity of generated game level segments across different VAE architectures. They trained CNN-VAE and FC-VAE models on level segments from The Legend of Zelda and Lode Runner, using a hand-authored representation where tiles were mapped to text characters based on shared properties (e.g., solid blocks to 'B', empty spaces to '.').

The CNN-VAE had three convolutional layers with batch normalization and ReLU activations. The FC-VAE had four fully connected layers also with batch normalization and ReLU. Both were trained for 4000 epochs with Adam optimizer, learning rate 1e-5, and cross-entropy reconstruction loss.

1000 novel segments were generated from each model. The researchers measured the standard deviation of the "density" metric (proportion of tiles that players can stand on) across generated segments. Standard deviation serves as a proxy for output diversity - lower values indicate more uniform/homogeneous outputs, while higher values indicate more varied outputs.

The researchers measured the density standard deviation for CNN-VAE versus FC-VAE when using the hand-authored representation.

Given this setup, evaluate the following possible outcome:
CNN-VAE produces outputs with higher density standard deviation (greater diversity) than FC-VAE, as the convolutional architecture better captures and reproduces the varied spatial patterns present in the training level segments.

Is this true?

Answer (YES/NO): NO